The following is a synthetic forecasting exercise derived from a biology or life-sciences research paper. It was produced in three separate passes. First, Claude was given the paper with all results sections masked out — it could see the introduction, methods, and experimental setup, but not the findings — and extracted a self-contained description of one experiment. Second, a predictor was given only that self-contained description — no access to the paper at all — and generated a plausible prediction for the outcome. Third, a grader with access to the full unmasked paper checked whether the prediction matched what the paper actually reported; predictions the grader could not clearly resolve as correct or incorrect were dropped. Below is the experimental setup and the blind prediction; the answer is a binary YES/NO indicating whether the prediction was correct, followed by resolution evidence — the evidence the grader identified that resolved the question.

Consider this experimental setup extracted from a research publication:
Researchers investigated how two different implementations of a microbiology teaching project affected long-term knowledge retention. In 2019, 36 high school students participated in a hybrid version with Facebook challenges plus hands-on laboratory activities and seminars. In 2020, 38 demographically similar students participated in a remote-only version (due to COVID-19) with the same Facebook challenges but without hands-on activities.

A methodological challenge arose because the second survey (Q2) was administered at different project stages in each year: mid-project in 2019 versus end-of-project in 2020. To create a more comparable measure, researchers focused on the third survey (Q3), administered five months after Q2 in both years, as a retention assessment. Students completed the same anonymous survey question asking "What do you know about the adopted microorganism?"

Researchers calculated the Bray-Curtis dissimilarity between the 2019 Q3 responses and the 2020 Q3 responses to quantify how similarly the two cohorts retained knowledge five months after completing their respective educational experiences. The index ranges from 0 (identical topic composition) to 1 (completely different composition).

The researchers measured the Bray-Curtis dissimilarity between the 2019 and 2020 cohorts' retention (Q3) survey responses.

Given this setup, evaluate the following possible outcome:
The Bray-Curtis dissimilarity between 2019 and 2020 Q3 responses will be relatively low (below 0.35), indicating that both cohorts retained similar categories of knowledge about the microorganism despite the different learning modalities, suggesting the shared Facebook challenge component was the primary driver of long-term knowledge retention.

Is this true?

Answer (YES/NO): NO